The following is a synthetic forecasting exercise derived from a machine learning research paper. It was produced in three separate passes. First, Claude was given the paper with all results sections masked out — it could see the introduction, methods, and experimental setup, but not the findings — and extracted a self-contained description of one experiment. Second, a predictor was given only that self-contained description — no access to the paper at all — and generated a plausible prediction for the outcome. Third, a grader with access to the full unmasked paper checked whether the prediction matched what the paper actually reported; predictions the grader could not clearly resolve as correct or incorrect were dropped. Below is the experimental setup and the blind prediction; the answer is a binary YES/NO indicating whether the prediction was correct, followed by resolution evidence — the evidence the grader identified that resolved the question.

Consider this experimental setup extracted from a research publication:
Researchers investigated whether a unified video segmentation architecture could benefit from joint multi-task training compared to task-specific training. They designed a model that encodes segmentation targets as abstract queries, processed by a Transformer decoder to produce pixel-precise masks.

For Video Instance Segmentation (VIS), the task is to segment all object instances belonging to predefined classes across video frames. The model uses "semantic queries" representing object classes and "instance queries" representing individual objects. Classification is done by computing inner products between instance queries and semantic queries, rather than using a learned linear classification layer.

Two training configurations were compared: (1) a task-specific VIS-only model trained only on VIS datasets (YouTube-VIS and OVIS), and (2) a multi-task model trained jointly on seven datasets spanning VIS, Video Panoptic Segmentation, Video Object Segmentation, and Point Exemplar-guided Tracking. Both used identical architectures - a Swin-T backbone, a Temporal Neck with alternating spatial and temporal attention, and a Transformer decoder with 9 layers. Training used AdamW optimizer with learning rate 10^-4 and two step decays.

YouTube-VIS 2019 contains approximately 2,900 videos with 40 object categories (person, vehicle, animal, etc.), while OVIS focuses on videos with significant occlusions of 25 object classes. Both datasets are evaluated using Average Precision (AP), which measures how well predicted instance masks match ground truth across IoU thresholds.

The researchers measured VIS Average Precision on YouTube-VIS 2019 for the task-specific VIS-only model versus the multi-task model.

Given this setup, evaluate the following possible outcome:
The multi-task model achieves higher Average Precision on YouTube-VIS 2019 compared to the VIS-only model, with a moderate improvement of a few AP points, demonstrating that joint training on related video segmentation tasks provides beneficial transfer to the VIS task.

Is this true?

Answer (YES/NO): YES